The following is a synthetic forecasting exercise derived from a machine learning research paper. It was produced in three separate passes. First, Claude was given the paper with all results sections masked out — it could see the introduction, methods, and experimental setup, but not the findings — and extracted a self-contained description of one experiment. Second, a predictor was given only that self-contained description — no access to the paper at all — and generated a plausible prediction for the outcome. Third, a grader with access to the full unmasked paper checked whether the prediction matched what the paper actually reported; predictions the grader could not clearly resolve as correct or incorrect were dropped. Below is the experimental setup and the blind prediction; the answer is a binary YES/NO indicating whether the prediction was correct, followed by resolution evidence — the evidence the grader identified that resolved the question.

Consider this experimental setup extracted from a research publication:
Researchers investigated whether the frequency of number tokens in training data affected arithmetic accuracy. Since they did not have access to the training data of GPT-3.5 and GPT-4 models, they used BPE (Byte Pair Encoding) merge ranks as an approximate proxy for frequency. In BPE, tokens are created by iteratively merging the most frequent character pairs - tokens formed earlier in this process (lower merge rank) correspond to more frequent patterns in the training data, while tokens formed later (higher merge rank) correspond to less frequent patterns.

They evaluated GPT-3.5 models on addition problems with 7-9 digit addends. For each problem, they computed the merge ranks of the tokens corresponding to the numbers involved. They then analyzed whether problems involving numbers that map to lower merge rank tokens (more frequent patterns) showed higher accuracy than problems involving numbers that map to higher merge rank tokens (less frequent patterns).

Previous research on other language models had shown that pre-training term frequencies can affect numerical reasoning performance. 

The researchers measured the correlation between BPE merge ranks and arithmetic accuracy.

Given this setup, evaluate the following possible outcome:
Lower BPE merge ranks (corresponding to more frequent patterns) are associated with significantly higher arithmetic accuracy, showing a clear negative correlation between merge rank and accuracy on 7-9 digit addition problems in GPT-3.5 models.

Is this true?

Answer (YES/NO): NO